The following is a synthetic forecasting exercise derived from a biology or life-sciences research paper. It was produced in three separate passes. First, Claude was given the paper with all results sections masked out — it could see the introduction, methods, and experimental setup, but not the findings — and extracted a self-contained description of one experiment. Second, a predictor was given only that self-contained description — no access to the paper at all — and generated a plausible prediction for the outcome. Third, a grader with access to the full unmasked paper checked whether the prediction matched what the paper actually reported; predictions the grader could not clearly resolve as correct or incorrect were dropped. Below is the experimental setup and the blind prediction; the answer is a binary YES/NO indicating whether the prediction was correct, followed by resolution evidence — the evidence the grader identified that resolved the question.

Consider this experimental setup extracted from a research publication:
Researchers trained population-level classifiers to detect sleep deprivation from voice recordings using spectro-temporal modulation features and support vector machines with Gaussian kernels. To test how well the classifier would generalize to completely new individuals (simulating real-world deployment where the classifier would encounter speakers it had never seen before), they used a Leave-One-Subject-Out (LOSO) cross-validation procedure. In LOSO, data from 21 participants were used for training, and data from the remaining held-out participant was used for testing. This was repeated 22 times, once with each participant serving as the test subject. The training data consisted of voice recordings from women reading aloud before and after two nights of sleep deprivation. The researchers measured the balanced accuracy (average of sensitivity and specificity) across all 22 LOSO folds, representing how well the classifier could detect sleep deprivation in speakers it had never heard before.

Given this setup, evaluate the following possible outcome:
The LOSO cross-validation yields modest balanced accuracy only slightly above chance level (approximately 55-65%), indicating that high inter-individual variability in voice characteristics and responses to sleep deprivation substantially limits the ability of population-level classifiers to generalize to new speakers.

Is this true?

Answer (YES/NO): YES